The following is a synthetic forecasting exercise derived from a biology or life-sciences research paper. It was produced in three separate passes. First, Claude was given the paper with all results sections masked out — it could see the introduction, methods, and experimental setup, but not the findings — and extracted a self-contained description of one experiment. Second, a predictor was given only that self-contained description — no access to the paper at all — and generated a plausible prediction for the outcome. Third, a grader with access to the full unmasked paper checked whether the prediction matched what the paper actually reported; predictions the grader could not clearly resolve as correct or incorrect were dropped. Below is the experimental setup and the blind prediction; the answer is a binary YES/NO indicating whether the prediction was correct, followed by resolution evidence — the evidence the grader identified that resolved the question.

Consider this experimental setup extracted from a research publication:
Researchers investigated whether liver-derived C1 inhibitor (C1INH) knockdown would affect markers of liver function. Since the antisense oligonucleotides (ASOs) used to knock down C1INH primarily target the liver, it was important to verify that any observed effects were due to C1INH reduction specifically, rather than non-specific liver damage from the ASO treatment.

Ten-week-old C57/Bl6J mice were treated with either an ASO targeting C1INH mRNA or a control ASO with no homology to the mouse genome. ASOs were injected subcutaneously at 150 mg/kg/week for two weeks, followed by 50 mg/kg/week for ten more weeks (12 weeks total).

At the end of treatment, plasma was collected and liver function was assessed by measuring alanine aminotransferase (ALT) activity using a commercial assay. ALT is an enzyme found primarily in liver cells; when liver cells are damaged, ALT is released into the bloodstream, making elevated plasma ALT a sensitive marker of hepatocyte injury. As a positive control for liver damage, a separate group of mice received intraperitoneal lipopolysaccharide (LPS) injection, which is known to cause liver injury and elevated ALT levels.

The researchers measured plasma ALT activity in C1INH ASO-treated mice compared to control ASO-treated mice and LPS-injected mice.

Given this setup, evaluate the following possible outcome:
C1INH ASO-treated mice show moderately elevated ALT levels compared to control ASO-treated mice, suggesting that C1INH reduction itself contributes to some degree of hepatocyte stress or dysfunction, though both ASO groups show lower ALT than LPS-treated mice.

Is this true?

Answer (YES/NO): NO